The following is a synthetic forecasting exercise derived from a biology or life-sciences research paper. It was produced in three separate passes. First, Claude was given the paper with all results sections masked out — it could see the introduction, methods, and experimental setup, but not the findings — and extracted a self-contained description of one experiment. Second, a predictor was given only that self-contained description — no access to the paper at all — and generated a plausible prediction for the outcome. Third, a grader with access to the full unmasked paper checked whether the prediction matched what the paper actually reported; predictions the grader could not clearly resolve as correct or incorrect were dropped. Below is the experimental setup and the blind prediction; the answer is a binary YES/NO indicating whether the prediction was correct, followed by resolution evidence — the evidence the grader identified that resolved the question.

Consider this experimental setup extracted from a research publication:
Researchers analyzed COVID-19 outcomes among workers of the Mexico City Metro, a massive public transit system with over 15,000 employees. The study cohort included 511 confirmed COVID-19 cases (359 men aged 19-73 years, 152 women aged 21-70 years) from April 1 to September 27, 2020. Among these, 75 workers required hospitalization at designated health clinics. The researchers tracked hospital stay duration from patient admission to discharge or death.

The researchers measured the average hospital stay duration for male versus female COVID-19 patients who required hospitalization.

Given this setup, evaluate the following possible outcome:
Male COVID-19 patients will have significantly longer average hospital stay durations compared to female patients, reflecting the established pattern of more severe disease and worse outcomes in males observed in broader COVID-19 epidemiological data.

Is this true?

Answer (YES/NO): YES